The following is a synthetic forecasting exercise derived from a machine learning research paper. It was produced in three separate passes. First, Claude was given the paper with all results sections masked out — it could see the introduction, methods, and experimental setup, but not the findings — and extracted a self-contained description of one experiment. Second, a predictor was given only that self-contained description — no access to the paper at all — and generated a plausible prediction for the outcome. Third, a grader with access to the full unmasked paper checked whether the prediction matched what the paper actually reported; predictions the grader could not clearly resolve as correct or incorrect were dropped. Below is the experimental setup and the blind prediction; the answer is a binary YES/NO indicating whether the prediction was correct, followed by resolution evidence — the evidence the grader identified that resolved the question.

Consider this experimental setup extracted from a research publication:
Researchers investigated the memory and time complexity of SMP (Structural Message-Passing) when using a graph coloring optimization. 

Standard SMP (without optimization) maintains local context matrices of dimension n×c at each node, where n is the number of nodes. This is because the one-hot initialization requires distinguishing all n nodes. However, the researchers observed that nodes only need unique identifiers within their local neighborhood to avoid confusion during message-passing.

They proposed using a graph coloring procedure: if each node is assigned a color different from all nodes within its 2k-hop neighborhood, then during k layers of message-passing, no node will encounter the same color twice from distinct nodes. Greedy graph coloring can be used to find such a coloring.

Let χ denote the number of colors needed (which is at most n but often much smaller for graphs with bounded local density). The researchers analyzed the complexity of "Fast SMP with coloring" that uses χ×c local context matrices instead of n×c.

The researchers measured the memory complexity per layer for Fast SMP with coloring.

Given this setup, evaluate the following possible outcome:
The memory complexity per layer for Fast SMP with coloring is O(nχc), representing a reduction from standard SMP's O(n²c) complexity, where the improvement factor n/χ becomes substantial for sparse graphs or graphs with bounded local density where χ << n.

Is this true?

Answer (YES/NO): YES